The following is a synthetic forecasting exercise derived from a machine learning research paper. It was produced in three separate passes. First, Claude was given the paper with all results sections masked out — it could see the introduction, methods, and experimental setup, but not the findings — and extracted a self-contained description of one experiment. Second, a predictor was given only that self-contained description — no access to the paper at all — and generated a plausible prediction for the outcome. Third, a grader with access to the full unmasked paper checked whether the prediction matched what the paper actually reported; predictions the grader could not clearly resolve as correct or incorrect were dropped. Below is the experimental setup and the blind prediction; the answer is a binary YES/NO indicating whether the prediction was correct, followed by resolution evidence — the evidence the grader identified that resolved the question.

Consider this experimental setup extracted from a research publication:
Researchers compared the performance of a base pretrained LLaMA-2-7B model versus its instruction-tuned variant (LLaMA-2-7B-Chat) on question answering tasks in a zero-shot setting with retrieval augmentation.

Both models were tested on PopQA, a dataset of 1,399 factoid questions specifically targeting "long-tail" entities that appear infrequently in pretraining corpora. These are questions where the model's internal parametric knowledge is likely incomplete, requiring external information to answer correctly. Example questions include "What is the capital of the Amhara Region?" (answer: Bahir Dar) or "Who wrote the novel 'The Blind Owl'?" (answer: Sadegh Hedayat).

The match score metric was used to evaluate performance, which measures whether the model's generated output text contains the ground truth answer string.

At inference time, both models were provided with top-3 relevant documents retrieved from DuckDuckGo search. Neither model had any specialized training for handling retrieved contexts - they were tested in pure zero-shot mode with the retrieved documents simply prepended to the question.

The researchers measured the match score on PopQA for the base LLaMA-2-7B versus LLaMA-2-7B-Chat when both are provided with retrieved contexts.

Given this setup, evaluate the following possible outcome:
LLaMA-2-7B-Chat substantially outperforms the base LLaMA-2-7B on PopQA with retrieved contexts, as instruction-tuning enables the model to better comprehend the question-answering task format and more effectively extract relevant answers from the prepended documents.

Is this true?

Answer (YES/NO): NO